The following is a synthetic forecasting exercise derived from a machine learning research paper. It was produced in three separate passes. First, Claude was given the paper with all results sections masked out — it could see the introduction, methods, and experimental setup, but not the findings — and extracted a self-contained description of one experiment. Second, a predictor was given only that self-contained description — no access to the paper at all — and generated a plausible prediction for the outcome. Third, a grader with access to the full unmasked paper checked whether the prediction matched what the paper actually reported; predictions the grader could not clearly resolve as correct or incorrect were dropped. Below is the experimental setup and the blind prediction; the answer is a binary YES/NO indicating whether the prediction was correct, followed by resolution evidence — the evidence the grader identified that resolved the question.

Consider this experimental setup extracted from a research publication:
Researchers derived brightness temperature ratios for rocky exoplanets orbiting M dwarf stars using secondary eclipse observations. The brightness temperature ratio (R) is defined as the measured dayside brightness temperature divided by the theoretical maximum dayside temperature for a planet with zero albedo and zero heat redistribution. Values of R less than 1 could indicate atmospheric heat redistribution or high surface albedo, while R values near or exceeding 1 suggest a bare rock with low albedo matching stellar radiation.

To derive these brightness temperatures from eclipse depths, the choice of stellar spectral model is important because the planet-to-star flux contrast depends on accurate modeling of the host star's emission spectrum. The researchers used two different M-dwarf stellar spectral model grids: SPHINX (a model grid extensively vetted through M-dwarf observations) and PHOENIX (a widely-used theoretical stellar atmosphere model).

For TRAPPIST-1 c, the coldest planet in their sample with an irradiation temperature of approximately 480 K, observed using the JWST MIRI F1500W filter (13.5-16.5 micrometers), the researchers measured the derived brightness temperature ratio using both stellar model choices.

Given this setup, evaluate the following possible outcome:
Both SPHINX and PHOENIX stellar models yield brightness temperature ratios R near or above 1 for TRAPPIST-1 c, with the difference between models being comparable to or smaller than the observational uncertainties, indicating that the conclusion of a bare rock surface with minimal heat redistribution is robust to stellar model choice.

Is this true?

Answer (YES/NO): NO